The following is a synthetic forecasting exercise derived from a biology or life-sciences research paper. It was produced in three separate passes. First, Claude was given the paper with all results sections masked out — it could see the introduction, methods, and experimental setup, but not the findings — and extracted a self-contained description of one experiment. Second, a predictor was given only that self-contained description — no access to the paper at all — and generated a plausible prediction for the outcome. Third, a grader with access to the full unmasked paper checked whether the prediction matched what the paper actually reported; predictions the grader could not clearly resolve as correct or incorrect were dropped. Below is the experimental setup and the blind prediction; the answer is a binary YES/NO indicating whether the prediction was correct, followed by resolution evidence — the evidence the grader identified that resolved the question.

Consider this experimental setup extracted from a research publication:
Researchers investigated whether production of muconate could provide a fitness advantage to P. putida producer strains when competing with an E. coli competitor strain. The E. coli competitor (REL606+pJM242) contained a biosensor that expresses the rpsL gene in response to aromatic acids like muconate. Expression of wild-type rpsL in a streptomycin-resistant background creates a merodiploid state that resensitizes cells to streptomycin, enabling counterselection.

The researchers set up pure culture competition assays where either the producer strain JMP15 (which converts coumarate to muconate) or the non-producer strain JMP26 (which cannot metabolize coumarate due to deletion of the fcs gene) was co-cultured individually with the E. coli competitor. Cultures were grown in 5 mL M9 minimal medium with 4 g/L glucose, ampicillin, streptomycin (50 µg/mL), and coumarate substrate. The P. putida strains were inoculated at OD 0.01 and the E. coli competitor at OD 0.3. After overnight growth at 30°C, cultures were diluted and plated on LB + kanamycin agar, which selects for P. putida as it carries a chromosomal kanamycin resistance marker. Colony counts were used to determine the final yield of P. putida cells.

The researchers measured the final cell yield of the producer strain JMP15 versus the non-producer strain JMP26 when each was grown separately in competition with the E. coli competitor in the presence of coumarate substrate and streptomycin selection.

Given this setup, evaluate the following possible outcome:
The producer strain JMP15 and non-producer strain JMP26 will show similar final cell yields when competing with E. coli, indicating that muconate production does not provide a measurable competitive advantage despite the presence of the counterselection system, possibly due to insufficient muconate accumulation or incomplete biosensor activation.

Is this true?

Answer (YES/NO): NO